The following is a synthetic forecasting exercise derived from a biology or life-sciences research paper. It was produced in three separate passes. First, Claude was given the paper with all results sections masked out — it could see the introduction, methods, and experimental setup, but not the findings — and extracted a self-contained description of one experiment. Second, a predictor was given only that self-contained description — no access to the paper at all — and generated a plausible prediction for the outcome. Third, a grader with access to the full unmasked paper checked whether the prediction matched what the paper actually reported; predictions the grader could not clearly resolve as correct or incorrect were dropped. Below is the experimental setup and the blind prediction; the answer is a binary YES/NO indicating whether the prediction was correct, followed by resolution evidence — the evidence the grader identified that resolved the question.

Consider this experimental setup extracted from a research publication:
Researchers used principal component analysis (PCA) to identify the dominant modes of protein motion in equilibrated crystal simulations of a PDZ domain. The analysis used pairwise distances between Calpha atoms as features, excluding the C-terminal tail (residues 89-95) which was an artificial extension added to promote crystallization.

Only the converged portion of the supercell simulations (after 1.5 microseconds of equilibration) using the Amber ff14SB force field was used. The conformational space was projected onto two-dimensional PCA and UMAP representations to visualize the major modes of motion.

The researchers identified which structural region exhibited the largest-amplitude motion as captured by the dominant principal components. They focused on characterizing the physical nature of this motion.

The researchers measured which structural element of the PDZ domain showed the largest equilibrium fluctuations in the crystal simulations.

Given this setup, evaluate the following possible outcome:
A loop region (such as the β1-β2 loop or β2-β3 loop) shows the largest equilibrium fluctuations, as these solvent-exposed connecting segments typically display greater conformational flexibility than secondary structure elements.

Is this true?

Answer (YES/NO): YES